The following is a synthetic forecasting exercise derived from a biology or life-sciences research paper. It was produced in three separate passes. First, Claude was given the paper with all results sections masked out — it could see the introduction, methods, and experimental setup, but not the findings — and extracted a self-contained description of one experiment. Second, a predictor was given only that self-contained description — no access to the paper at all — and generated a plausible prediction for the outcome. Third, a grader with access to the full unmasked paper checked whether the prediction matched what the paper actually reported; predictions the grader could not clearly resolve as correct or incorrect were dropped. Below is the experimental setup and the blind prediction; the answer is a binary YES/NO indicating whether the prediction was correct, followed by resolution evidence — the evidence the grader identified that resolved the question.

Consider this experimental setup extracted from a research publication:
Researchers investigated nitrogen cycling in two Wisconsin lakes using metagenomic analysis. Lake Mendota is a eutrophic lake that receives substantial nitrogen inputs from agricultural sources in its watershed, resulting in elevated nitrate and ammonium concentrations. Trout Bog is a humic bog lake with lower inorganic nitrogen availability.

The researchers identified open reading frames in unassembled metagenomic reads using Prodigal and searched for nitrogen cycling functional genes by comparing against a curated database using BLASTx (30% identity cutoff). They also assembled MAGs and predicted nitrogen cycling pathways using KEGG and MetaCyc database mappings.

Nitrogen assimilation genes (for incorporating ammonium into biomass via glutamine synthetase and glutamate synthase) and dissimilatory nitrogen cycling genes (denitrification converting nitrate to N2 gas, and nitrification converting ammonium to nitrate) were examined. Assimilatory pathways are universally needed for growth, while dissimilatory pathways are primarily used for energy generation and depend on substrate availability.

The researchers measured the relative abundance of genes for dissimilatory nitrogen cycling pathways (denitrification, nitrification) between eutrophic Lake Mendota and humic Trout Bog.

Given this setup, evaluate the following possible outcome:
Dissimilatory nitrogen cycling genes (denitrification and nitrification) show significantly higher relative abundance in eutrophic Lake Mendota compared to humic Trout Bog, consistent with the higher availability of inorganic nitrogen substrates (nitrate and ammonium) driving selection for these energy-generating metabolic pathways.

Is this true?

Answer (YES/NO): NO